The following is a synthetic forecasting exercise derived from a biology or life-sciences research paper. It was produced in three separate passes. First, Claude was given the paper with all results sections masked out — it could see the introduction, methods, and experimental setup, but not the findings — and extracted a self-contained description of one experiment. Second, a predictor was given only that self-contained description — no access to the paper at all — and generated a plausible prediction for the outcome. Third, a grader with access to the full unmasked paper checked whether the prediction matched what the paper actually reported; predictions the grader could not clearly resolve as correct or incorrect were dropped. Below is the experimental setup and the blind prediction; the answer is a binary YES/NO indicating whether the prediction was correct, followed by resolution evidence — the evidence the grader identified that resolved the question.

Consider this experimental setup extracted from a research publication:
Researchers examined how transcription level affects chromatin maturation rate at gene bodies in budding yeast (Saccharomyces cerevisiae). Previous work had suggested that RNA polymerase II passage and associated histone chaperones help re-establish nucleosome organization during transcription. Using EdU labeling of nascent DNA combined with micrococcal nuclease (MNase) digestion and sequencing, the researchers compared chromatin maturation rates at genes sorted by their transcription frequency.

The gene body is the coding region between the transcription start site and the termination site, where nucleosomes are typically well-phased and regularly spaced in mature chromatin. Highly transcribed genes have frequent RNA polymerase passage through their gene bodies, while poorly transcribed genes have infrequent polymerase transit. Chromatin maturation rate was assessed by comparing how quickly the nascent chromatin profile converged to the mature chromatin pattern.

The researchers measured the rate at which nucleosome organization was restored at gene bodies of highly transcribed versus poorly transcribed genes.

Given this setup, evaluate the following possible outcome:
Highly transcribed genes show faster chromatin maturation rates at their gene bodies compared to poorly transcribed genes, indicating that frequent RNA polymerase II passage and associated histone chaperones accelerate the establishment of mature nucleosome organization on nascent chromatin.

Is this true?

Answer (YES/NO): NO